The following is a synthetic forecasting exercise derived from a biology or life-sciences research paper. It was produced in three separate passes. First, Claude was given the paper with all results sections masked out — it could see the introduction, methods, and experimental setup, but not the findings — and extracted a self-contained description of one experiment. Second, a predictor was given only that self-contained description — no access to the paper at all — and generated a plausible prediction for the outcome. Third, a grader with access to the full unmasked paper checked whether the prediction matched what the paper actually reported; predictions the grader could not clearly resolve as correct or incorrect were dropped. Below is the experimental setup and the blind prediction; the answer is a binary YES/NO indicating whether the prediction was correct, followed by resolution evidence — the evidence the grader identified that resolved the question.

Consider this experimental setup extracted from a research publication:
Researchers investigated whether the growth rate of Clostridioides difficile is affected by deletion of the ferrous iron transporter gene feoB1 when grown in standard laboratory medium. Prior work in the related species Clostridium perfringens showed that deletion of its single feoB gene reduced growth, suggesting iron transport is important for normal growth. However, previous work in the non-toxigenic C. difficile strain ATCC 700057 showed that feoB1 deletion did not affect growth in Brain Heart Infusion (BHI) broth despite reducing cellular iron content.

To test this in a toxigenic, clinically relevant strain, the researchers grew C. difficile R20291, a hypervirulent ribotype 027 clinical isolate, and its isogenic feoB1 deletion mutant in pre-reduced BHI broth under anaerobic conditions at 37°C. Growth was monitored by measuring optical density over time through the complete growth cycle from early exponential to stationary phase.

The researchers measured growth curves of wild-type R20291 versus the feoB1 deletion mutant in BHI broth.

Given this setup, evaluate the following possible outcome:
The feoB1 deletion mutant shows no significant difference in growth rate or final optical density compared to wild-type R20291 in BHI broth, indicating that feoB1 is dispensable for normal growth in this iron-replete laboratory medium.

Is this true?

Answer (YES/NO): YES